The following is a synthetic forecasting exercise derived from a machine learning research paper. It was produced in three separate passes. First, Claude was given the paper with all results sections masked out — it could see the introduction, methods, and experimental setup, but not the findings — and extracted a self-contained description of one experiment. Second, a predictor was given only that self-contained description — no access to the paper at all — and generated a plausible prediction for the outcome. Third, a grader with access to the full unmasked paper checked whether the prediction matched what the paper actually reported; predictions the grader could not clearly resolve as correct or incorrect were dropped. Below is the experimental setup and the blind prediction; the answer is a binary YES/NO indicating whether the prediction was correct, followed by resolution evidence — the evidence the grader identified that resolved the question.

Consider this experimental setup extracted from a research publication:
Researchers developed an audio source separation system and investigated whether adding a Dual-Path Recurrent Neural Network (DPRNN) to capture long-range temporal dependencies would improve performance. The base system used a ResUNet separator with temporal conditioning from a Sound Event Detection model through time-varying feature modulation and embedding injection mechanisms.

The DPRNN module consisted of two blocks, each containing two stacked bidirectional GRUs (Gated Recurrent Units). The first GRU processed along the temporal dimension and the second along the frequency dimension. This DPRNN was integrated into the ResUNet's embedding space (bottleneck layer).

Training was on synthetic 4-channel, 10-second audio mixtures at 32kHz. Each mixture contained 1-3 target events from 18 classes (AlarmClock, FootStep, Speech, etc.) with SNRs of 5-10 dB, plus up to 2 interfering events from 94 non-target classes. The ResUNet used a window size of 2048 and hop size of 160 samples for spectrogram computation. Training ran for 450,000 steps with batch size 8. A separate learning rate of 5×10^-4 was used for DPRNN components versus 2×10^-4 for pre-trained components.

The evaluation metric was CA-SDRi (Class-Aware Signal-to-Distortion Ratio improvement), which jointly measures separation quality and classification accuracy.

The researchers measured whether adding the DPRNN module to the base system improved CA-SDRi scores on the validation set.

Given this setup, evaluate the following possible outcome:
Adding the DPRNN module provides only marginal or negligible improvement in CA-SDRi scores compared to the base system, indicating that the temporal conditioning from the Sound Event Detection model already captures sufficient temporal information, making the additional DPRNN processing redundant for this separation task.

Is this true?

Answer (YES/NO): NO